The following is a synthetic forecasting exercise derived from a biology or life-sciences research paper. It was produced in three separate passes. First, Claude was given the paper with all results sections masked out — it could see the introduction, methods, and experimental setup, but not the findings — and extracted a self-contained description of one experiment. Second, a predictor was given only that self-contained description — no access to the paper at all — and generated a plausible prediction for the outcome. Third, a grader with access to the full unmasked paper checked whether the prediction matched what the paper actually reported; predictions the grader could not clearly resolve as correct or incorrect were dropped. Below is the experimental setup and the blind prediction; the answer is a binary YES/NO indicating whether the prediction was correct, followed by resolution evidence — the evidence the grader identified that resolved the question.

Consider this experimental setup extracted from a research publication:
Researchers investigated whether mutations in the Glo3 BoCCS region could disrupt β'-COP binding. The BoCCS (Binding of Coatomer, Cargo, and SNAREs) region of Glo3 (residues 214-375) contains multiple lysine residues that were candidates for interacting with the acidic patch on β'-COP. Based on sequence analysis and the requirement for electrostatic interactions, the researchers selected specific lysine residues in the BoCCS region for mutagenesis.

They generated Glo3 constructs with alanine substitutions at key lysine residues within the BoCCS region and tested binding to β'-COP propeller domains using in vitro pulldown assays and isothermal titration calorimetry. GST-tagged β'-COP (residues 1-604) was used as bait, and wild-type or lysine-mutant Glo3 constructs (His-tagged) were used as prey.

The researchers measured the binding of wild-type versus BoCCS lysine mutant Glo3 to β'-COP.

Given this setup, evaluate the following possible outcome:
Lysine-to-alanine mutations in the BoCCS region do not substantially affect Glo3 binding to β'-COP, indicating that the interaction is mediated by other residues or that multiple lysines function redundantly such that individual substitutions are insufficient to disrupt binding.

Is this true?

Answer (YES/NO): NO